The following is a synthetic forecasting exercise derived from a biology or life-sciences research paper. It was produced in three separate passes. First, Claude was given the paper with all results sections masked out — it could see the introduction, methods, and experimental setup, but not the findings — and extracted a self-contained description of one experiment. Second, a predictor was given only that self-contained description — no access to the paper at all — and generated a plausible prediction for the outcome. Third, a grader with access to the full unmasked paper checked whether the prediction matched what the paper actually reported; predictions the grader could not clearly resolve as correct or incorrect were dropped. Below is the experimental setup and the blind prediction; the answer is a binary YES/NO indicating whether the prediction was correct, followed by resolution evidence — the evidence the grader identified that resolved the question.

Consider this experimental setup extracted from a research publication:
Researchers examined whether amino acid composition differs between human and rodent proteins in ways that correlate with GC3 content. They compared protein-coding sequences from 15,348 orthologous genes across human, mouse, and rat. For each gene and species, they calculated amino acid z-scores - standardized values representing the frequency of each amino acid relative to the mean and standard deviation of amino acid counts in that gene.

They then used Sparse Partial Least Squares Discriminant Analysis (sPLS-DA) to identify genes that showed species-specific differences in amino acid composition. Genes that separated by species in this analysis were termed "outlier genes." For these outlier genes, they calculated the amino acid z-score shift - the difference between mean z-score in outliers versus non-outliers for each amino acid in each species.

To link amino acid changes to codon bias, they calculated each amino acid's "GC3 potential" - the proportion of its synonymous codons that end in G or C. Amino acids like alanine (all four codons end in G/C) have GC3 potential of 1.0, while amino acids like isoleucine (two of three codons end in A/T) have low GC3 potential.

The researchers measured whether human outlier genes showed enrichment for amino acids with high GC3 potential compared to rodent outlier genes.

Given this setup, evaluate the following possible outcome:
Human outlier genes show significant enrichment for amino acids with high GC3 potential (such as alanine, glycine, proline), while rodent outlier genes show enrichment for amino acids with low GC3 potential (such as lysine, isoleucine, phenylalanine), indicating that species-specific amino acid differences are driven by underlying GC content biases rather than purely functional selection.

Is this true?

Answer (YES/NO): NO